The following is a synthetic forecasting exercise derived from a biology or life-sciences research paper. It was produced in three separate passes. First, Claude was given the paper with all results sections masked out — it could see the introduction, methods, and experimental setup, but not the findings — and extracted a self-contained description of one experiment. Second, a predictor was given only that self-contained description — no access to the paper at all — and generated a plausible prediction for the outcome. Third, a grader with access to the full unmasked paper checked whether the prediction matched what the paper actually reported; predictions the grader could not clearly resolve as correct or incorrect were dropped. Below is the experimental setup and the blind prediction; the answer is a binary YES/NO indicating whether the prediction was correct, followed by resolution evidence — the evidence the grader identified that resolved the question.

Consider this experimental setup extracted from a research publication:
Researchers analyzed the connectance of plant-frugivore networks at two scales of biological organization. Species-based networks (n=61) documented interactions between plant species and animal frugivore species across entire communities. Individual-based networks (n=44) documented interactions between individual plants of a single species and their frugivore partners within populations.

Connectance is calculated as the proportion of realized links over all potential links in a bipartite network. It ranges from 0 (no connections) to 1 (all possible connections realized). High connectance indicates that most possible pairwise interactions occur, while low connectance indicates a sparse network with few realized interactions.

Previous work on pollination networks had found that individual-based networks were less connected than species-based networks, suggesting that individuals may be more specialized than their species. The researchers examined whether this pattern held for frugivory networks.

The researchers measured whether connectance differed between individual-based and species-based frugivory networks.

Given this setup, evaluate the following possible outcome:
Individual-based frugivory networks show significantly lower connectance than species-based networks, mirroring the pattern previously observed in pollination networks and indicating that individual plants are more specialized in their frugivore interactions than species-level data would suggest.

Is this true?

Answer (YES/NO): NO